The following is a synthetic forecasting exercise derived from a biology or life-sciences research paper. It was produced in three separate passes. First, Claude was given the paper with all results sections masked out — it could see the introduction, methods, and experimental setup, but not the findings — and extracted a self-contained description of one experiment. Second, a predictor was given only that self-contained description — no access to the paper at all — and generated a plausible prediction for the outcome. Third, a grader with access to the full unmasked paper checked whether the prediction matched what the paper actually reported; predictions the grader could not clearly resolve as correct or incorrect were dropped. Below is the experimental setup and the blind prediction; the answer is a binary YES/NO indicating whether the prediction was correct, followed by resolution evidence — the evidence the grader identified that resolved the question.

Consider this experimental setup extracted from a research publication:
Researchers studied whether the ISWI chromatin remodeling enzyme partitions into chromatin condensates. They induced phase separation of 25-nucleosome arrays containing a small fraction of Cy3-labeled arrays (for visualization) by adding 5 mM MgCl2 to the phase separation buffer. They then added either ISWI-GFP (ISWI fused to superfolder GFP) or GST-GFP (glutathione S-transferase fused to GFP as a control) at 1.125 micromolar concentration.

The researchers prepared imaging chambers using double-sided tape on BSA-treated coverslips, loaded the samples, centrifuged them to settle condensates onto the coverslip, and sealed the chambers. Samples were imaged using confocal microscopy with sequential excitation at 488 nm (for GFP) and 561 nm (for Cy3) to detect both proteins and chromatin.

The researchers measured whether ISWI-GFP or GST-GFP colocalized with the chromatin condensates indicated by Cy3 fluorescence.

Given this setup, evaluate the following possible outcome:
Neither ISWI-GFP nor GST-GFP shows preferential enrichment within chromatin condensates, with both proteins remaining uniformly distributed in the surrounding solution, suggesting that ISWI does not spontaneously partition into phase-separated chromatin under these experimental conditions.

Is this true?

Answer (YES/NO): NO